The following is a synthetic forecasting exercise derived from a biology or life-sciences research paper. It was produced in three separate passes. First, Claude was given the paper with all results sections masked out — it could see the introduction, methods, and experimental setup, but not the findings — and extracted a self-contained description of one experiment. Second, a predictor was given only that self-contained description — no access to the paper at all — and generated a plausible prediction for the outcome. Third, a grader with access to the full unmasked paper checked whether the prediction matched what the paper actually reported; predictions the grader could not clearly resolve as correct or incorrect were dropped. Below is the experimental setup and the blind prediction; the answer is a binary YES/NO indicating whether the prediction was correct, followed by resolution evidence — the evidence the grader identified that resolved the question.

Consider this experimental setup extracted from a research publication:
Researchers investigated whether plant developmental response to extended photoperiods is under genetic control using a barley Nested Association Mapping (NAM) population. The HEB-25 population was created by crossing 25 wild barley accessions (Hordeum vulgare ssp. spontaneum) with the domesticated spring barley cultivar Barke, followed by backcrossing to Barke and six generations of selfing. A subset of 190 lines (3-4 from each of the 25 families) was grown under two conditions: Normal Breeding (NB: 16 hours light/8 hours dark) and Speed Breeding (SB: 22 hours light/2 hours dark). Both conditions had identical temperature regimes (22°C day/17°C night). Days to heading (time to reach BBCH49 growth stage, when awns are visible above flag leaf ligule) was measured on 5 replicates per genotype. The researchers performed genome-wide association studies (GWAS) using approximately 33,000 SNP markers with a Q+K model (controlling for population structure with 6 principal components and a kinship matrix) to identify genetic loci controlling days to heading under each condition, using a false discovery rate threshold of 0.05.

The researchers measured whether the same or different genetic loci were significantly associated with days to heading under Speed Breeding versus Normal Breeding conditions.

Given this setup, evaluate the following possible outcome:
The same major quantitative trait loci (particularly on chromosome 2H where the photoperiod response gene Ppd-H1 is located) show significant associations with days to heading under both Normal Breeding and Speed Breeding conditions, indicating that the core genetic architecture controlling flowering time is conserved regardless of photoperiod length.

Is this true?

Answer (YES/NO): YES